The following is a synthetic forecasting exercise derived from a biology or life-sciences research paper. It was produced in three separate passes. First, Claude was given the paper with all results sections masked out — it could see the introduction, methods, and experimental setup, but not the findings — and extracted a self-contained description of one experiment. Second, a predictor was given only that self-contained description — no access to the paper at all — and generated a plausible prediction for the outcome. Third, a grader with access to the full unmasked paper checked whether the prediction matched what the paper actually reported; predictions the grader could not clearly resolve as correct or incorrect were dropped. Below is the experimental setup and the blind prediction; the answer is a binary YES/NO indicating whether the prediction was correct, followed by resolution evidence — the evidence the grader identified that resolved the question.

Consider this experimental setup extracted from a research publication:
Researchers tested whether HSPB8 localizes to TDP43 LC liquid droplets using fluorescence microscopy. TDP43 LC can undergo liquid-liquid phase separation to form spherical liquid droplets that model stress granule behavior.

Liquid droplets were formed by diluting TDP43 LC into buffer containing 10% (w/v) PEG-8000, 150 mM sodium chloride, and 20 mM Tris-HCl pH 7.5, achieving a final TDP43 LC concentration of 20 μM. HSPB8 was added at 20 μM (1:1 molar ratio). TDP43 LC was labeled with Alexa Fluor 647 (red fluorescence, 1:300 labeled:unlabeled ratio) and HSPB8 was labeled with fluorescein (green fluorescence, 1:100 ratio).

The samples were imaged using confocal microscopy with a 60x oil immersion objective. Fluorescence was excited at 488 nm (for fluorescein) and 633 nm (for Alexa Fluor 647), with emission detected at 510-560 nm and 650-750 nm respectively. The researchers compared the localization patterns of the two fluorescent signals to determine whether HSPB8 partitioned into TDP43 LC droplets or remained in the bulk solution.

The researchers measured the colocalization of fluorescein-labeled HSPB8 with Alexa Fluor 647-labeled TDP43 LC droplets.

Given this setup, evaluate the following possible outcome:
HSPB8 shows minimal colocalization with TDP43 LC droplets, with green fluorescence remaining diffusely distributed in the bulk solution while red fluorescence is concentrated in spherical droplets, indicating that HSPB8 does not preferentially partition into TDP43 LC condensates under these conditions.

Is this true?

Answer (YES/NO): NO